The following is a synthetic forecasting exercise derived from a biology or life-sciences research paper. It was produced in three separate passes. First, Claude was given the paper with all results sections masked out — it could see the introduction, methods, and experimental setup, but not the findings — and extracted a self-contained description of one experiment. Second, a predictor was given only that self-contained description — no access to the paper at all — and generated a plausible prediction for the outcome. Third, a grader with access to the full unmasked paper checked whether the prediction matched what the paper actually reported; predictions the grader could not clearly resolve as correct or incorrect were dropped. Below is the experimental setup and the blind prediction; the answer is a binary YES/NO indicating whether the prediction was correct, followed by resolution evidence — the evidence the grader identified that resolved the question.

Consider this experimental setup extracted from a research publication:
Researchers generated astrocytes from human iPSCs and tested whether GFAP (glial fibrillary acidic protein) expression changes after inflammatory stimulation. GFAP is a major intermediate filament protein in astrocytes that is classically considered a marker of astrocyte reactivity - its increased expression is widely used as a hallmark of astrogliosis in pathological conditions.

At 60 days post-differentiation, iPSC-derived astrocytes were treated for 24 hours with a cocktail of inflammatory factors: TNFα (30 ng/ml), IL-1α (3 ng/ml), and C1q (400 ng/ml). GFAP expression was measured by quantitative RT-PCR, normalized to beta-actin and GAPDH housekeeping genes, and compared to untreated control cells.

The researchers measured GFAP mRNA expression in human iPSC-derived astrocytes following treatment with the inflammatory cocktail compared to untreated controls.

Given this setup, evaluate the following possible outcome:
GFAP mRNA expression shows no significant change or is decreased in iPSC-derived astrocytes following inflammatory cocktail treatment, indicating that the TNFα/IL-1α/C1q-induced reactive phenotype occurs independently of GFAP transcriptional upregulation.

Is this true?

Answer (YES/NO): YES